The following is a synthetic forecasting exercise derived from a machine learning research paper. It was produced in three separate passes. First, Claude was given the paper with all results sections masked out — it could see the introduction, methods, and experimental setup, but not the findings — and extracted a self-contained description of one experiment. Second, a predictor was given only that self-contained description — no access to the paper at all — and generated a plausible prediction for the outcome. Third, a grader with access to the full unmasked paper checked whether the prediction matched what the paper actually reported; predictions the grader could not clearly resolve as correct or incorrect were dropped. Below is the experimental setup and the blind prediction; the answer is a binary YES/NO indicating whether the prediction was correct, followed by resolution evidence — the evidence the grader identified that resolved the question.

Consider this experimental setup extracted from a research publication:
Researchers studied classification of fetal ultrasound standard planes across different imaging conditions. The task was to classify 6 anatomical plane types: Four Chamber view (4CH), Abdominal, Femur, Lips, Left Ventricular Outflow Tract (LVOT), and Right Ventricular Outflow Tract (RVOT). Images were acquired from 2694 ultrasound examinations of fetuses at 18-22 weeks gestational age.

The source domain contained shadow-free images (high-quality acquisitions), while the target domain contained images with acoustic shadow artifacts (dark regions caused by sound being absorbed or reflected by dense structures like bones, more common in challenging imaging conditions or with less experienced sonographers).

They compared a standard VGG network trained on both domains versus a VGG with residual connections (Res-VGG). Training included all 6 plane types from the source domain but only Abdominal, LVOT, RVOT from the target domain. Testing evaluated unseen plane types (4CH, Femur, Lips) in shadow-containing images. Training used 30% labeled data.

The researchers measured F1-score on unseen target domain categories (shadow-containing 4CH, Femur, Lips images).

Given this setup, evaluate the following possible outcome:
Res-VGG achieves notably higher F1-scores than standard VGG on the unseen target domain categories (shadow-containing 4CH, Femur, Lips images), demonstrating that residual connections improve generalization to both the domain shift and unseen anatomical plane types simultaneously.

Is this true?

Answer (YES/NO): YES